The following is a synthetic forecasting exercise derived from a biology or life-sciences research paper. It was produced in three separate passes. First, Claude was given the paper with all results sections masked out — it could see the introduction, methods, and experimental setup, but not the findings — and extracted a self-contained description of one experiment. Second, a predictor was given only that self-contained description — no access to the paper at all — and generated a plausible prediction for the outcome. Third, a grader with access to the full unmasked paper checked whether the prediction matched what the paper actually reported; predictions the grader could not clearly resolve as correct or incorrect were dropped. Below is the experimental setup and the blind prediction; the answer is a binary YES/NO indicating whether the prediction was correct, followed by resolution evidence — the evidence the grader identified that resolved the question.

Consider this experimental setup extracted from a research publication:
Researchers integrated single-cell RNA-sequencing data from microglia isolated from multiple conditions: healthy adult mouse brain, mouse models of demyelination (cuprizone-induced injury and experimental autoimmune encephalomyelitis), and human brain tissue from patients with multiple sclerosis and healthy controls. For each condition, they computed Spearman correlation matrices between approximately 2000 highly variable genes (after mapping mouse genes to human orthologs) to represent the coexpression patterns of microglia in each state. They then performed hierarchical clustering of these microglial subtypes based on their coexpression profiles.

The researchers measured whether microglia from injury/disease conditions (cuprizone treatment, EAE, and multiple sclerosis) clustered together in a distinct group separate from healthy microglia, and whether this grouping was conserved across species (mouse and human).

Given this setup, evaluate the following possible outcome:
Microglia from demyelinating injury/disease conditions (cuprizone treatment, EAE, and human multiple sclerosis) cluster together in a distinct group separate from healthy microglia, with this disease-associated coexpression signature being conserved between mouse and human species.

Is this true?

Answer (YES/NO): YES